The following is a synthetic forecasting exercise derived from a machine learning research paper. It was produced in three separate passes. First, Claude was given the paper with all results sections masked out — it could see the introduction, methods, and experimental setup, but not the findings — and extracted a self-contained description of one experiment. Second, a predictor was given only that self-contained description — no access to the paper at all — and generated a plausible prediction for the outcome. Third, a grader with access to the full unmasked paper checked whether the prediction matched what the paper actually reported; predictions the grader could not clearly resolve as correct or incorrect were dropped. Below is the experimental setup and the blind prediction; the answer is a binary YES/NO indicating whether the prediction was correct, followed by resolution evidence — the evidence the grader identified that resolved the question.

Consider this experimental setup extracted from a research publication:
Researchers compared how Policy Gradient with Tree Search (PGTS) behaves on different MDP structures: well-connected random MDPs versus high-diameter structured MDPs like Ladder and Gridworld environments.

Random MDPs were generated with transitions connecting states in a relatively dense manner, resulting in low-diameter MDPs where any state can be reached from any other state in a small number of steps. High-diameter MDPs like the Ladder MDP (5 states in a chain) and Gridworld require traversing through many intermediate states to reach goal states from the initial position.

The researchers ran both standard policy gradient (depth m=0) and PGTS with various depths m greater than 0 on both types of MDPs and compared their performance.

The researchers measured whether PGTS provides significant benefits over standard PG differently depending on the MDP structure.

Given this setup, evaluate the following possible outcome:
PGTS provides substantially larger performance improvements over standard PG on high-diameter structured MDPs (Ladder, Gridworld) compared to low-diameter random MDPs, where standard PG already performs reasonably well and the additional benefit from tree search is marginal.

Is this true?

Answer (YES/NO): YES